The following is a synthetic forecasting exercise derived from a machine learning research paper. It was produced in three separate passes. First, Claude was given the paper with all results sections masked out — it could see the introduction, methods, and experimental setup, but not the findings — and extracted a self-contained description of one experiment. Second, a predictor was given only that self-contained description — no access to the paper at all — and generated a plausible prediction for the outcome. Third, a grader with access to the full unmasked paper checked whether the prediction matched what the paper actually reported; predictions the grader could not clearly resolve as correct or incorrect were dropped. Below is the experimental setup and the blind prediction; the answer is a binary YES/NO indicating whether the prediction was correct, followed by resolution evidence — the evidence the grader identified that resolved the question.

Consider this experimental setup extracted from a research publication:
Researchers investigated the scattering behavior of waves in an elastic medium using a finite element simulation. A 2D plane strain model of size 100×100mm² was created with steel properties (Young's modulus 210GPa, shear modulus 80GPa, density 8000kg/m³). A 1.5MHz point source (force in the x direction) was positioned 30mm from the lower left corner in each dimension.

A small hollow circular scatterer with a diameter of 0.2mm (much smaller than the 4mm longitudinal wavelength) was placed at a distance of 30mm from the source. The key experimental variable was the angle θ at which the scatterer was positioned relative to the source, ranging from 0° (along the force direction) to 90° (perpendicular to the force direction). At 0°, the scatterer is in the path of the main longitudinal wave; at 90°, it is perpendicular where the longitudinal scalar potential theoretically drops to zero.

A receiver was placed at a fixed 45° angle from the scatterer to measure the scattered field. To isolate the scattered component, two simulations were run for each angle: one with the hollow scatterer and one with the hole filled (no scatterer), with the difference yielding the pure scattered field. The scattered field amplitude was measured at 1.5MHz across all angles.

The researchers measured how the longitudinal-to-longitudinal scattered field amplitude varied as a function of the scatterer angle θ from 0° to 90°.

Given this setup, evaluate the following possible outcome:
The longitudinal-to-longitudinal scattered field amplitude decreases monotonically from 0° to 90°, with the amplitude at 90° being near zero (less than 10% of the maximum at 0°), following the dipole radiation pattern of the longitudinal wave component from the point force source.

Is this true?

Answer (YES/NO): YES